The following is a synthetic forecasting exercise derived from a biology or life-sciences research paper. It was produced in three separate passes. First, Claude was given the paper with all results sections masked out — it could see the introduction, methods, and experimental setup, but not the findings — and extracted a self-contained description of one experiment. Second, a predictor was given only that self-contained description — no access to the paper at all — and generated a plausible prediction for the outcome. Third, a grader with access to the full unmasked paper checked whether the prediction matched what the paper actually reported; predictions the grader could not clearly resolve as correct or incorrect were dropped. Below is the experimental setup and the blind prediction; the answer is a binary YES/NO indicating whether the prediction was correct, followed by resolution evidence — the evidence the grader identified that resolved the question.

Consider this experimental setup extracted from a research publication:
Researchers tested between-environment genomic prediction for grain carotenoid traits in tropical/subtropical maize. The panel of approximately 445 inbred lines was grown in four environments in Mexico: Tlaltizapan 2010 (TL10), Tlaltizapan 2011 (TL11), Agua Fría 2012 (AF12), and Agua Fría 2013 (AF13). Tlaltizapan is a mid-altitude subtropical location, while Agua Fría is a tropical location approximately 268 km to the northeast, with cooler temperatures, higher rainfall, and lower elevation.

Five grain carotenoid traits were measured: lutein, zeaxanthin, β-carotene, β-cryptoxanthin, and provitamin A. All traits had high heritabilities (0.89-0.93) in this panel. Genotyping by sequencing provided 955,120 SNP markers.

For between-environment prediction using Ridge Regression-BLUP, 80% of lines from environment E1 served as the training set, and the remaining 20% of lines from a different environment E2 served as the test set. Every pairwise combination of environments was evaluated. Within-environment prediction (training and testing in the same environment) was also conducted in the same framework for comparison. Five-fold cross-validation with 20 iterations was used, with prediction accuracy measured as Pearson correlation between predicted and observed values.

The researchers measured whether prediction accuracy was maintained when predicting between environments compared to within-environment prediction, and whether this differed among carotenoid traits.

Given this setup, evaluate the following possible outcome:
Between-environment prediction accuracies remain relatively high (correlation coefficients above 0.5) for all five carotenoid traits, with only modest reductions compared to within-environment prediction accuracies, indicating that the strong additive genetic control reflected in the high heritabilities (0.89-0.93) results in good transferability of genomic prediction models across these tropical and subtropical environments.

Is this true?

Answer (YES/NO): NO